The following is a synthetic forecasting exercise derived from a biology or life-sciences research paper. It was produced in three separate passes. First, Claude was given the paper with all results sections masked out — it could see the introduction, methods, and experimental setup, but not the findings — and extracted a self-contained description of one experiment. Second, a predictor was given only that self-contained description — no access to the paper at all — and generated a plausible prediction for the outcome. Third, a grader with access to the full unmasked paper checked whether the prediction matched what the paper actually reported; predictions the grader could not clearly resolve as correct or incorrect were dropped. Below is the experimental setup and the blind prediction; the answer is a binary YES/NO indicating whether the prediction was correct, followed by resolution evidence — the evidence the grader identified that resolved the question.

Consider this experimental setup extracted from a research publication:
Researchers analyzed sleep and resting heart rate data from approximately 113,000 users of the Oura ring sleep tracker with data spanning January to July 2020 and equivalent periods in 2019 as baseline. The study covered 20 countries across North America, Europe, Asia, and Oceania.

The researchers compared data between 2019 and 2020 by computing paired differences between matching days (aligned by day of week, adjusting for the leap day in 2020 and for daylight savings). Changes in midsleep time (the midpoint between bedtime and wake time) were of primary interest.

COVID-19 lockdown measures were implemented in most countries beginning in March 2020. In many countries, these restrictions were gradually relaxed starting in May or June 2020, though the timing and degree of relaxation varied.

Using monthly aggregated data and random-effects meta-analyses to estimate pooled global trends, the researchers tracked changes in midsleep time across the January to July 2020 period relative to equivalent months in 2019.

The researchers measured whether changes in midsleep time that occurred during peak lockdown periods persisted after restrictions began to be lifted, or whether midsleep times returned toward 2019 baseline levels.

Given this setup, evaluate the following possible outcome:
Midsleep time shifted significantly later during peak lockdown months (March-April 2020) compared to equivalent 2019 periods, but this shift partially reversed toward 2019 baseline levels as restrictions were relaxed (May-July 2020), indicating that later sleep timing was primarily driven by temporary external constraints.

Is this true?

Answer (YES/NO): YES